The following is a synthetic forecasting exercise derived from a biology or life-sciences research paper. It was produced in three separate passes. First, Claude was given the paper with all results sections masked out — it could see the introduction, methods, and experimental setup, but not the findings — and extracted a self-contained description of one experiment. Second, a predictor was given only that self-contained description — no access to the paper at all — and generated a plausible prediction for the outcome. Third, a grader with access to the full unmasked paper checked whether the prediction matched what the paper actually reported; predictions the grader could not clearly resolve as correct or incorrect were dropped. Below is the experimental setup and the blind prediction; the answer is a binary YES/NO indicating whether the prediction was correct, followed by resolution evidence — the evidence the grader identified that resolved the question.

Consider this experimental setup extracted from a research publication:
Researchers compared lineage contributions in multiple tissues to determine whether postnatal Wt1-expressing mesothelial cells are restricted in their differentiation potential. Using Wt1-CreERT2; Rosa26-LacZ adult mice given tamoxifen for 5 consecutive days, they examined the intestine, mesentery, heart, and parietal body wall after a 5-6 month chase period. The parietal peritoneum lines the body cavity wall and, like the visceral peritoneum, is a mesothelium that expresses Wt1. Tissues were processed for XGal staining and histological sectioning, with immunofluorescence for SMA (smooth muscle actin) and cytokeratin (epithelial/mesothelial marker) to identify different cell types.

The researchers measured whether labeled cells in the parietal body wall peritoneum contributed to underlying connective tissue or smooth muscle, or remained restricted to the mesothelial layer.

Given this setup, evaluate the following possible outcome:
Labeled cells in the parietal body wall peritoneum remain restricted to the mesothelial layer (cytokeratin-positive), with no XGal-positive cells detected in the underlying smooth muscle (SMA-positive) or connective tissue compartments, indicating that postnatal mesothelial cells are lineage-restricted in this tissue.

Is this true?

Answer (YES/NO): NO